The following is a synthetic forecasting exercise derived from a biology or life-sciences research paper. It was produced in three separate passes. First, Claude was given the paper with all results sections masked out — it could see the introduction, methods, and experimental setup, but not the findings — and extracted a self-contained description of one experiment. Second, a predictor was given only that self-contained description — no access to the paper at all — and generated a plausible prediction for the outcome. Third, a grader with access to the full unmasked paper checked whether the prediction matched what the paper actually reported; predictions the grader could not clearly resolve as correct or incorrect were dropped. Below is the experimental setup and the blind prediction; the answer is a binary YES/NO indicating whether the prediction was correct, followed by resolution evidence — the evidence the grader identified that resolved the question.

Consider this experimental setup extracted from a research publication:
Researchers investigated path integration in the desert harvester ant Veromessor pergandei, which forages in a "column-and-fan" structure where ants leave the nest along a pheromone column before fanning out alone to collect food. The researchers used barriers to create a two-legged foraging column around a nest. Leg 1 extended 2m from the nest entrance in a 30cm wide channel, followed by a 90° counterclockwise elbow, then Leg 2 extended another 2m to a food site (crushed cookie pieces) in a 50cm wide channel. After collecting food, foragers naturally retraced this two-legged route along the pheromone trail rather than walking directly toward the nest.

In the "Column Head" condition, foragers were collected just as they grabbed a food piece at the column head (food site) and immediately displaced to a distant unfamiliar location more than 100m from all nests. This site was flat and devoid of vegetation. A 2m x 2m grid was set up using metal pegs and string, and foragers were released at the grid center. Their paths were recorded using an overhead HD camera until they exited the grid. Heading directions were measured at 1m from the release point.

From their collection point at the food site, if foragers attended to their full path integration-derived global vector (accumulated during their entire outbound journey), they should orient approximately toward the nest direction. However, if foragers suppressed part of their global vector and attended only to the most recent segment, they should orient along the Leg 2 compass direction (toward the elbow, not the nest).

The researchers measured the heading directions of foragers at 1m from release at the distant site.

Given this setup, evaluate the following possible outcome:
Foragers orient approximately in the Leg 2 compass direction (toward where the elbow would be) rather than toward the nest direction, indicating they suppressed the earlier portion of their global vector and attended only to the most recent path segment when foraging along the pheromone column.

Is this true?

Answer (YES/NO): YES